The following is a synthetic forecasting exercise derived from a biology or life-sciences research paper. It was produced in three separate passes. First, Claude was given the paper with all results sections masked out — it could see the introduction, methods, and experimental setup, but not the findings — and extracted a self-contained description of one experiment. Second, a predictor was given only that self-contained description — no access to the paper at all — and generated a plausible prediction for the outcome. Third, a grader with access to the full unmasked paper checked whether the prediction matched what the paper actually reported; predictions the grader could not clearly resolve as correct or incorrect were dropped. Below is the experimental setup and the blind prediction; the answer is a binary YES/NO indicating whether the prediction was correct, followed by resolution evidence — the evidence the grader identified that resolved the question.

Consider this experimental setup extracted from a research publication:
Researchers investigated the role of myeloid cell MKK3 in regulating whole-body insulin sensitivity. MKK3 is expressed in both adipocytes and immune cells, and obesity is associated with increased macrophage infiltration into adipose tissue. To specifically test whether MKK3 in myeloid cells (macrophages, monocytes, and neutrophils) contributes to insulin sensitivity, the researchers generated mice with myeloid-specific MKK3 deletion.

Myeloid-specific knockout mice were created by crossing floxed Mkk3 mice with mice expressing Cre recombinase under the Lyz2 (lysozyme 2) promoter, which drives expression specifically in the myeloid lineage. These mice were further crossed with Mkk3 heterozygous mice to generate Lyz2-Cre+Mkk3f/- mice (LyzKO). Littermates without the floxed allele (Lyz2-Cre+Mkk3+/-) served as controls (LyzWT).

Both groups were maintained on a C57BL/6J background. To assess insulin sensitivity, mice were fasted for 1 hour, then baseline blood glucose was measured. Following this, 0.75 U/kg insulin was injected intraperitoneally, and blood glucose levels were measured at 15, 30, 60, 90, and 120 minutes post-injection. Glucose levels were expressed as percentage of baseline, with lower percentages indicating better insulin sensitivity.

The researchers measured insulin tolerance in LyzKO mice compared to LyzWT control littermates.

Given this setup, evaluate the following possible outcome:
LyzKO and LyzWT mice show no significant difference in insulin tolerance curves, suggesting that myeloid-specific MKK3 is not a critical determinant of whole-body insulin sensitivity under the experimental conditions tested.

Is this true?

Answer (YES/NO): YES